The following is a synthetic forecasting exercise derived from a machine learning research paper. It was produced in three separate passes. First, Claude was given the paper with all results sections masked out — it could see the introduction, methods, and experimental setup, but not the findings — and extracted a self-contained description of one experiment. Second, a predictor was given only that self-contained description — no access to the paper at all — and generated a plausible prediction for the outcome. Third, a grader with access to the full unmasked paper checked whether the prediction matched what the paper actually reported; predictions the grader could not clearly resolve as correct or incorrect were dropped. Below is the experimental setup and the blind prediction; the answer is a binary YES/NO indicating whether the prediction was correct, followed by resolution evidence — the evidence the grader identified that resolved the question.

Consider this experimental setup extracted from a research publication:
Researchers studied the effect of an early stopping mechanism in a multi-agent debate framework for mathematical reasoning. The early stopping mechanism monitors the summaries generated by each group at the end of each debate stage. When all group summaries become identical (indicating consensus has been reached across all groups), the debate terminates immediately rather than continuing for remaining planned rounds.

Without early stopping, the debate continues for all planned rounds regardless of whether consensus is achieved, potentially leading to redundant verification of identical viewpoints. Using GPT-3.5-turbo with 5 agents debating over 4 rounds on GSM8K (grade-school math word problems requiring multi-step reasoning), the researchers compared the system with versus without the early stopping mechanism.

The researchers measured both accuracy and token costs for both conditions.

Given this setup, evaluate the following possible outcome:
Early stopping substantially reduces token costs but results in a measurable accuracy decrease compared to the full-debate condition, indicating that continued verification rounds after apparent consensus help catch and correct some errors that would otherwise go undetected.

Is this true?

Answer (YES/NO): NO